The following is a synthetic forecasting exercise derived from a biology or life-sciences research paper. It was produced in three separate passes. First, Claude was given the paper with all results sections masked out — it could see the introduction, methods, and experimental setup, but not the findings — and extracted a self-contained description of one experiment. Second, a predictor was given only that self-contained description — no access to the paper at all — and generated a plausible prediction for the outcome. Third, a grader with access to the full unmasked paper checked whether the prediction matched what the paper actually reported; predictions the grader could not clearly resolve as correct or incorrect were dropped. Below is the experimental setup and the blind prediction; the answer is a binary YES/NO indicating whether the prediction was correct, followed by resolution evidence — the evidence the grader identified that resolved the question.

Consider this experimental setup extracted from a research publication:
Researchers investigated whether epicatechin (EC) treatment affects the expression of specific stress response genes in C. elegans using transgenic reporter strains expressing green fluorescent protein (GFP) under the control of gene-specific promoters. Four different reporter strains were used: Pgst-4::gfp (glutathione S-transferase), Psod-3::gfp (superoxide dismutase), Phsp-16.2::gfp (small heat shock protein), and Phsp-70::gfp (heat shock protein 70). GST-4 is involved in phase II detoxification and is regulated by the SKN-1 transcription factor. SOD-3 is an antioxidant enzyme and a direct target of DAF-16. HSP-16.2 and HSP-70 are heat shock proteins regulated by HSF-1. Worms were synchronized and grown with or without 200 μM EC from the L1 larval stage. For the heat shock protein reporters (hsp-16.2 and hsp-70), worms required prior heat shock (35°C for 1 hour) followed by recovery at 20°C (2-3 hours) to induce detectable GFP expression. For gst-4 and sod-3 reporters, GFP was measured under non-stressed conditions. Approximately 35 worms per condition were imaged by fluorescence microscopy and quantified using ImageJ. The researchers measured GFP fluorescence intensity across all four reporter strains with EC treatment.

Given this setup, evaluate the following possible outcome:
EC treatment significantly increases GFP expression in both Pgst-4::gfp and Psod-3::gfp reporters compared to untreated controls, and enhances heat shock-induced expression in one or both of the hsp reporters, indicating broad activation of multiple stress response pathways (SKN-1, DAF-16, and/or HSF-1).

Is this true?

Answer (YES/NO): NO